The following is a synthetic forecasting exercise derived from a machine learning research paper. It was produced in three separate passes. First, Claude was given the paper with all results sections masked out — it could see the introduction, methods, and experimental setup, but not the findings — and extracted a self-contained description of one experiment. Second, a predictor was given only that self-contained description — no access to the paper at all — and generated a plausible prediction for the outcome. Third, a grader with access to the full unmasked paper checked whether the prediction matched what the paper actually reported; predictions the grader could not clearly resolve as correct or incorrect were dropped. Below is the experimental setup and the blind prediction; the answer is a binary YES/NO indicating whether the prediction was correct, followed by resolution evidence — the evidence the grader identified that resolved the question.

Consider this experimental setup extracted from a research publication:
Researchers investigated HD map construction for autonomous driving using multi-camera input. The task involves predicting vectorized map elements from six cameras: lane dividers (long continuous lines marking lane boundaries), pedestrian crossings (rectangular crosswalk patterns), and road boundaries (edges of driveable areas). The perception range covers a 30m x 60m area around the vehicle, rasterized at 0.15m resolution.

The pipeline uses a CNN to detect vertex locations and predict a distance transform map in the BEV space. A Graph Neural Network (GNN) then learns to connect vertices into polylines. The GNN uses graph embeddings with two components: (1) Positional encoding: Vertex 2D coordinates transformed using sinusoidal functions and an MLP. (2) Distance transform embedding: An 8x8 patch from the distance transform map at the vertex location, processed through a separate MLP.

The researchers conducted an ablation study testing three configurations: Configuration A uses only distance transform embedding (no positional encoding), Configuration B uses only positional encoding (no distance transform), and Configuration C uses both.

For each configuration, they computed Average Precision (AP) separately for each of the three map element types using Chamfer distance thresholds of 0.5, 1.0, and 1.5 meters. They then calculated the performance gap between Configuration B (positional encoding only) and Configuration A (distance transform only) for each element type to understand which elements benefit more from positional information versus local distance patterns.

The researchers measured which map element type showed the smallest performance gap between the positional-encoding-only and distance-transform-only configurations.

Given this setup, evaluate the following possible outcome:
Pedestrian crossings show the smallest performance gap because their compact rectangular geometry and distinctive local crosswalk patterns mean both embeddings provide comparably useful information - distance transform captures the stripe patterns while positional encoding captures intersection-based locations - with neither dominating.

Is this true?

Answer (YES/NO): YES